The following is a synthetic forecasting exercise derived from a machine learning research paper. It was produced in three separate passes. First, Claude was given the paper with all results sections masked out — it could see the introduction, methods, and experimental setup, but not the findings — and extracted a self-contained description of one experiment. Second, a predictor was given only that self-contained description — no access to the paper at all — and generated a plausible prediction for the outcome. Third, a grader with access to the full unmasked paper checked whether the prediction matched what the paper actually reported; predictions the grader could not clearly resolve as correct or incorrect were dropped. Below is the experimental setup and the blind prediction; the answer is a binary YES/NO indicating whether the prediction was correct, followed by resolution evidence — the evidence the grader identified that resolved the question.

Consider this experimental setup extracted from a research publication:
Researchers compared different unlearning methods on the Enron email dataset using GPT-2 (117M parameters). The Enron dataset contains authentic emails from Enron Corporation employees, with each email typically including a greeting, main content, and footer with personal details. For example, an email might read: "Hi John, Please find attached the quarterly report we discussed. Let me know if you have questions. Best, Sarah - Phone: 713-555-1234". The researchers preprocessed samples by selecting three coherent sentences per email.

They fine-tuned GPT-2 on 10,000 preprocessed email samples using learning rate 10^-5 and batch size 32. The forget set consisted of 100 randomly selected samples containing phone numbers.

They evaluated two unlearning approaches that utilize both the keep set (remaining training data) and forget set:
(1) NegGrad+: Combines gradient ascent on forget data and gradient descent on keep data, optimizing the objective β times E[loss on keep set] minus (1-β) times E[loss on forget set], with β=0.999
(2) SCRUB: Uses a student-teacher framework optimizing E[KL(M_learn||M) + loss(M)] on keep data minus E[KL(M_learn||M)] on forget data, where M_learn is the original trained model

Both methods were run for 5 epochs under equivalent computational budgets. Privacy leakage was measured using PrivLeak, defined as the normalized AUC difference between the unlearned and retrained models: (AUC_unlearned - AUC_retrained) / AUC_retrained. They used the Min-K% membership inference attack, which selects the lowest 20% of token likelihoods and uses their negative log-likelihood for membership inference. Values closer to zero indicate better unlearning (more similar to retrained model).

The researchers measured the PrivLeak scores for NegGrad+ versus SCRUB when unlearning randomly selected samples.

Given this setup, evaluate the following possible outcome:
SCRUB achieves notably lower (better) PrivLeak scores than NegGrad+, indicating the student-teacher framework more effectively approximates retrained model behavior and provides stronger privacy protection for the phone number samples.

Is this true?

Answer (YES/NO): NO